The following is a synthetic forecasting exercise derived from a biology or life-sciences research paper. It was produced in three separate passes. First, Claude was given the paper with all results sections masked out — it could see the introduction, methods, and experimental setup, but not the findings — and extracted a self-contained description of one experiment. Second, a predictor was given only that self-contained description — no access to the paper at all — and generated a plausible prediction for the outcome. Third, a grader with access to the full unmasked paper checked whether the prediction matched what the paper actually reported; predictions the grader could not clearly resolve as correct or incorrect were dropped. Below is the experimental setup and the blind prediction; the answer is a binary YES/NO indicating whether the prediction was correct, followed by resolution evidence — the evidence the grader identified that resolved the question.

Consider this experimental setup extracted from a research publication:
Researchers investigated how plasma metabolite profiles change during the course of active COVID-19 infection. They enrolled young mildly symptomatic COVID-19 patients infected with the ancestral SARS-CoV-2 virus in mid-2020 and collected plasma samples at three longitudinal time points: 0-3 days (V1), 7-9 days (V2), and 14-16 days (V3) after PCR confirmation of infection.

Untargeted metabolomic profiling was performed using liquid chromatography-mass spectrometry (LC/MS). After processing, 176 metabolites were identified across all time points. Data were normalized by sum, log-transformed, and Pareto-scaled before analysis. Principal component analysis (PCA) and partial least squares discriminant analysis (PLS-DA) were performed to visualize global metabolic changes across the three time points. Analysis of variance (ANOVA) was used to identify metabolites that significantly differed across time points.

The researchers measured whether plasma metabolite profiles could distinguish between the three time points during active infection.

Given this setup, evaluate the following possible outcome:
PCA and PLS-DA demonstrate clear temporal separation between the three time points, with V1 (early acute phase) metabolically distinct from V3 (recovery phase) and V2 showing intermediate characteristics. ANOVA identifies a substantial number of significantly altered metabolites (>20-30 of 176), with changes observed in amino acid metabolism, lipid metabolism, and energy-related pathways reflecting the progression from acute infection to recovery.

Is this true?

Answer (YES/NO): NO